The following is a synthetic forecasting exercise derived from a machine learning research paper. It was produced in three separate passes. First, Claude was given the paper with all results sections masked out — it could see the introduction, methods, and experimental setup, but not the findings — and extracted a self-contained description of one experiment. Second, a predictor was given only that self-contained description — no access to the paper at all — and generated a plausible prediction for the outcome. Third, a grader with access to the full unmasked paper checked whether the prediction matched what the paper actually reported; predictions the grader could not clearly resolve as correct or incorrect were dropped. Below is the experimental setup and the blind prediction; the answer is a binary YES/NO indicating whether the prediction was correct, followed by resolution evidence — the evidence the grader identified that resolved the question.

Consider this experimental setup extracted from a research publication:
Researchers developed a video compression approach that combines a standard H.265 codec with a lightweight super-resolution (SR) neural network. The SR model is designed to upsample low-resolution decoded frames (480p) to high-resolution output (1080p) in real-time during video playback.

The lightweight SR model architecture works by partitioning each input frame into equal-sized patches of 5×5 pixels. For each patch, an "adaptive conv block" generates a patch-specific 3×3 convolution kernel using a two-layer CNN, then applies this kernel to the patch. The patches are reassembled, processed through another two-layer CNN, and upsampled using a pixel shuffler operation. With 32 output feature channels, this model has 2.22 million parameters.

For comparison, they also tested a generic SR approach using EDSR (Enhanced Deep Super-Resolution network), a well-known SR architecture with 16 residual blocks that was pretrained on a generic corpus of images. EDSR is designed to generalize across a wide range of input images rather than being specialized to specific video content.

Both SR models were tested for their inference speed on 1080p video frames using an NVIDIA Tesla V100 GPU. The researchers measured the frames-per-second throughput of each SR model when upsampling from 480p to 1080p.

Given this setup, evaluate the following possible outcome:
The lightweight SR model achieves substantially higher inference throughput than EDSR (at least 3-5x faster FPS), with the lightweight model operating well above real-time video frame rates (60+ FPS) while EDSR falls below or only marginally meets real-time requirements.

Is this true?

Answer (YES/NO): YES